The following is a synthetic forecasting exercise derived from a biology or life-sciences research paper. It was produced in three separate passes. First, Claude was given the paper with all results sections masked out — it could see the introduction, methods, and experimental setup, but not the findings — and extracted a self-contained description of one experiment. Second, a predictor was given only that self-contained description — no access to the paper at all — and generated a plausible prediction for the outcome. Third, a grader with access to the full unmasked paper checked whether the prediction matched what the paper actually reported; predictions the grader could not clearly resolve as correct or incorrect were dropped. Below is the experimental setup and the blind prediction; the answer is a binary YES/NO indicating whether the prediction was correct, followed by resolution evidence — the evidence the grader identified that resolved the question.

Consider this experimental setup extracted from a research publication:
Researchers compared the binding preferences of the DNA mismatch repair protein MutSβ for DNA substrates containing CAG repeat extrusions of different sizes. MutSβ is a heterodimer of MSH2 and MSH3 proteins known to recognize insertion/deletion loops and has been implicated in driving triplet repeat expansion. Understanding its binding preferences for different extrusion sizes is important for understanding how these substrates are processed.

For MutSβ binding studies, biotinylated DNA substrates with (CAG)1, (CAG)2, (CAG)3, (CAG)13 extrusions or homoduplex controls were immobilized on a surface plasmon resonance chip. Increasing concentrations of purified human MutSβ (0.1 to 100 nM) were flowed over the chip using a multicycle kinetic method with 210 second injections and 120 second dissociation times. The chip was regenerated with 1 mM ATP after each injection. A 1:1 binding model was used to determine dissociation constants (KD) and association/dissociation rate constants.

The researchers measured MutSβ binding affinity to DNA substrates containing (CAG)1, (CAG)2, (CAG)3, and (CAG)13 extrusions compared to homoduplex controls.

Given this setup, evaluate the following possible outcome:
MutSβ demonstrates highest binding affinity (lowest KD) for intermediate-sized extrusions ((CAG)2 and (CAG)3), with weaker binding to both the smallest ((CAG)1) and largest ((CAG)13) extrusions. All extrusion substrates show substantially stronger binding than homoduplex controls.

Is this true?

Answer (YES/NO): NO